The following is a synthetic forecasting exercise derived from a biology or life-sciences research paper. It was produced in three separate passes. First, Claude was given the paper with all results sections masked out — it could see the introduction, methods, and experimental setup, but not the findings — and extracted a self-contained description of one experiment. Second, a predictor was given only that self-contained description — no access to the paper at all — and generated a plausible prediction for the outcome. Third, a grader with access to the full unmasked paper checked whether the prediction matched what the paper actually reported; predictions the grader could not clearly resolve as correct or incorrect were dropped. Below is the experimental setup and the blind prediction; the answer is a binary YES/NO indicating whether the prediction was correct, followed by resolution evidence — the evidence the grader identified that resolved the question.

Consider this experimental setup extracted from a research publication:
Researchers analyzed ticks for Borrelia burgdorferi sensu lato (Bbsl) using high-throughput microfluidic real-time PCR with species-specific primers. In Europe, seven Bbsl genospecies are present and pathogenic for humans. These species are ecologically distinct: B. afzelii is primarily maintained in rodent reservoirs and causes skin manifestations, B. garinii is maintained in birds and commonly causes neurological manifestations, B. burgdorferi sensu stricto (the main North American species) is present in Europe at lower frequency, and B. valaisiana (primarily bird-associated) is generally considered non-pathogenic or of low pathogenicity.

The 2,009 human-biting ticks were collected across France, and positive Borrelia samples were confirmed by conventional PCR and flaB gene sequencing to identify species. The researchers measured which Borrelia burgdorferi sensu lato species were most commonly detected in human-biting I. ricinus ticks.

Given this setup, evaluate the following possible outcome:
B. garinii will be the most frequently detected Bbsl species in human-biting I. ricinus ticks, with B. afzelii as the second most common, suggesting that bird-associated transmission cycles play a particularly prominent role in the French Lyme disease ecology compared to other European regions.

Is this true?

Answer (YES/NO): NO